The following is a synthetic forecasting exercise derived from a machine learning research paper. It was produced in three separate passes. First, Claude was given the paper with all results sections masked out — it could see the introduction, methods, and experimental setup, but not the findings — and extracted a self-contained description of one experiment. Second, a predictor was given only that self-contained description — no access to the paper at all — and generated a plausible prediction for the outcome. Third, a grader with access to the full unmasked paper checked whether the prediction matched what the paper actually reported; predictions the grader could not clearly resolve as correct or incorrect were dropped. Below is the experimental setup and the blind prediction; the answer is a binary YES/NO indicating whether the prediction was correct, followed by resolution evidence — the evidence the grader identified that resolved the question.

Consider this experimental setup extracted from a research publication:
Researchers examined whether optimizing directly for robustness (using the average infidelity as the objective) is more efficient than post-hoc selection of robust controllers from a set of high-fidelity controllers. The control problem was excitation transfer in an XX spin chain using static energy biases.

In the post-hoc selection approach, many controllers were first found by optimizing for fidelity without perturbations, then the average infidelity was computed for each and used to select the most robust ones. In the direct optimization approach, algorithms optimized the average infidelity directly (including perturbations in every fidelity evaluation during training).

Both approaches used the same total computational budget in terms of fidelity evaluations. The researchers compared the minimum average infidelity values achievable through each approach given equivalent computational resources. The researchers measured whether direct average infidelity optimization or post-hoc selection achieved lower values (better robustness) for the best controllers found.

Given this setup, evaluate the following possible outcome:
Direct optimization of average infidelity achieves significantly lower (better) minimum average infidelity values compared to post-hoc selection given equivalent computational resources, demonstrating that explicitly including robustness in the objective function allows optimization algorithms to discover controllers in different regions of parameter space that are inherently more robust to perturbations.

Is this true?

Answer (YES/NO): YES